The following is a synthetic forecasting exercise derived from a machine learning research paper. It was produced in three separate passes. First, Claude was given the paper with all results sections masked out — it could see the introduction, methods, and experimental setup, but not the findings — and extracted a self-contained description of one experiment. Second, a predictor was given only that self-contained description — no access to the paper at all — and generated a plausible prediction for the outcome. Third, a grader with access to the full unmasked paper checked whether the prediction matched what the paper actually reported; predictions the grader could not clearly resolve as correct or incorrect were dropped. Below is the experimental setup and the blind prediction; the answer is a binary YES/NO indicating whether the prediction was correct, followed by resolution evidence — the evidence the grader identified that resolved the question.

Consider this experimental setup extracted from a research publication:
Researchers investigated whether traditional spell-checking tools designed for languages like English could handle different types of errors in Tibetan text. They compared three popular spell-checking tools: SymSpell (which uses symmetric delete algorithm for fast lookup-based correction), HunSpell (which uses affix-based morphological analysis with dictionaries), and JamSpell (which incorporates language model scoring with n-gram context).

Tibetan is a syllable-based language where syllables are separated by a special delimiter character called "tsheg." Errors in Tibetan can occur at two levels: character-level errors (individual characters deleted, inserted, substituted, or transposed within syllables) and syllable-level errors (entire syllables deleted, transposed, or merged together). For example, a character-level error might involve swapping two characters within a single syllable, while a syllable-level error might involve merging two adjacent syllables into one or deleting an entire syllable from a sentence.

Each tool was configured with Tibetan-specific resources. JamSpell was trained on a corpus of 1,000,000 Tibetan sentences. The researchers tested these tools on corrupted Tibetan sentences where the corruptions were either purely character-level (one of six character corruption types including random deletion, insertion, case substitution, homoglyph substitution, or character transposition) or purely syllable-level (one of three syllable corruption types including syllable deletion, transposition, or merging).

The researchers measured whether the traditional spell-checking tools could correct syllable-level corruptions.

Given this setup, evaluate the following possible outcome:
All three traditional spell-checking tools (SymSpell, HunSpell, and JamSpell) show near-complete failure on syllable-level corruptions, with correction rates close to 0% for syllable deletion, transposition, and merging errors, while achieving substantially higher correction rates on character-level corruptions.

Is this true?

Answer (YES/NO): YES